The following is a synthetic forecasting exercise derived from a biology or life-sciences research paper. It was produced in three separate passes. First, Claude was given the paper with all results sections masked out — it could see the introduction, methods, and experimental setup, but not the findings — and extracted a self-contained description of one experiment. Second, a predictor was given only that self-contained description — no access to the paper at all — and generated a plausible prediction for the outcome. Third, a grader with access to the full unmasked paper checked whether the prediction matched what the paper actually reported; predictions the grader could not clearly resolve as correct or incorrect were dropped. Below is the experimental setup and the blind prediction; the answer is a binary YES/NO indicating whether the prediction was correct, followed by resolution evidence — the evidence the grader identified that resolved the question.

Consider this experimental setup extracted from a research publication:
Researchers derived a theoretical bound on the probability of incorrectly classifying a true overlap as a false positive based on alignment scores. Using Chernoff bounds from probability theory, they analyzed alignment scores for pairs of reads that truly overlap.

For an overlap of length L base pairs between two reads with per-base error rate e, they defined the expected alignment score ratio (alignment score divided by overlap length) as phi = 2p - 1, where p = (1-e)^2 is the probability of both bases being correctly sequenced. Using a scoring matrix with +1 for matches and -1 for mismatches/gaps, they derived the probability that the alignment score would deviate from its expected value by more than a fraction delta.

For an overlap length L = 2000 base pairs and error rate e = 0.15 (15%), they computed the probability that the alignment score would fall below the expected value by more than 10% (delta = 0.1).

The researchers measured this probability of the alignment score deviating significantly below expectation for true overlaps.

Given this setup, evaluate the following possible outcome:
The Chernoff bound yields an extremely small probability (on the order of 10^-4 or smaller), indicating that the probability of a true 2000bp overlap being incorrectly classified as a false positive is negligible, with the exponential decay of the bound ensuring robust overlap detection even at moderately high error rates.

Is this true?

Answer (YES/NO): YES